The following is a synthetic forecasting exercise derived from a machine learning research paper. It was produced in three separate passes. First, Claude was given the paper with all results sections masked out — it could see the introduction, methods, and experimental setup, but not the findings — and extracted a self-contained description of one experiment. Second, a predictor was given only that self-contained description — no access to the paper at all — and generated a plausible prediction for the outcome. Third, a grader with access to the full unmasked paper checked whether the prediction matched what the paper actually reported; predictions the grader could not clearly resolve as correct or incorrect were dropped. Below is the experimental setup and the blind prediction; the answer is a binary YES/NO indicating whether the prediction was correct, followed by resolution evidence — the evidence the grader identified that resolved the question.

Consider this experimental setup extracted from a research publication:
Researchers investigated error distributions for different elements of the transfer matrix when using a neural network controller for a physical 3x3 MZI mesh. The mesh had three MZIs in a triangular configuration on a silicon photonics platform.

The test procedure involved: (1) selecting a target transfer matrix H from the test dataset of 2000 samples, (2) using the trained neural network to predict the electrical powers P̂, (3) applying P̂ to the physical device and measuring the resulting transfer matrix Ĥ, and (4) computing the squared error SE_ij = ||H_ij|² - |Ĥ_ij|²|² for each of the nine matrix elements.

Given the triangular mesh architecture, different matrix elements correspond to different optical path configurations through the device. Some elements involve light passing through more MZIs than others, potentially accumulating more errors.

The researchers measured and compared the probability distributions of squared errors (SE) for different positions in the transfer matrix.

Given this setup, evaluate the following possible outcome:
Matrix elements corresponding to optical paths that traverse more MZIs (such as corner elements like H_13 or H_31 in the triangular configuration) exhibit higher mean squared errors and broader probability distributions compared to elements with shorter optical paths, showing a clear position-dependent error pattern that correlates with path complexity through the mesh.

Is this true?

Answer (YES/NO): NO